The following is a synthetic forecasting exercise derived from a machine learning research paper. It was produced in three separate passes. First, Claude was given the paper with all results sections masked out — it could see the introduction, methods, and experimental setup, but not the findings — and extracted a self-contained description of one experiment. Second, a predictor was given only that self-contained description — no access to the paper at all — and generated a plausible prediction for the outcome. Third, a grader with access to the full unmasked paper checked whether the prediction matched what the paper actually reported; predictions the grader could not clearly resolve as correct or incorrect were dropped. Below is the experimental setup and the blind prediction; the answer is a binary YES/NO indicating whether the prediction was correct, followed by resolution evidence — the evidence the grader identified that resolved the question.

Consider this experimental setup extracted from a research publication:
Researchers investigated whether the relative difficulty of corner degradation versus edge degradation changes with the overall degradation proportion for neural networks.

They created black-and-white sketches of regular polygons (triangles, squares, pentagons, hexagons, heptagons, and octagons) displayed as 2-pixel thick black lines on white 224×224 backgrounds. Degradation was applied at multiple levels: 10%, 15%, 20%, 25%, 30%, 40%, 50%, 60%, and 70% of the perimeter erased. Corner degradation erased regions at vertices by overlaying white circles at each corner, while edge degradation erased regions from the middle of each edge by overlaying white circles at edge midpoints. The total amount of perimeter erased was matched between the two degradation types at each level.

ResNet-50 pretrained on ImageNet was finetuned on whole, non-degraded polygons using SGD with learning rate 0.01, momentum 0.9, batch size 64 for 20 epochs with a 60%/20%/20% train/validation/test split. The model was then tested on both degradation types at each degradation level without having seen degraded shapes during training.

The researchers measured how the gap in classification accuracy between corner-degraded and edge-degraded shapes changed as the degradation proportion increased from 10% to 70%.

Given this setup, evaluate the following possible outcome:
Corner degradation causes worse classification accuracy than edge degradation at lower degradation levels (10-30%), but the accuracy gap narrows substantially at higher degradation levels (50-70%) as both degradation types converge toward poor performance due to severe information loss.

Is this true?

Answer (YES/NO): NO